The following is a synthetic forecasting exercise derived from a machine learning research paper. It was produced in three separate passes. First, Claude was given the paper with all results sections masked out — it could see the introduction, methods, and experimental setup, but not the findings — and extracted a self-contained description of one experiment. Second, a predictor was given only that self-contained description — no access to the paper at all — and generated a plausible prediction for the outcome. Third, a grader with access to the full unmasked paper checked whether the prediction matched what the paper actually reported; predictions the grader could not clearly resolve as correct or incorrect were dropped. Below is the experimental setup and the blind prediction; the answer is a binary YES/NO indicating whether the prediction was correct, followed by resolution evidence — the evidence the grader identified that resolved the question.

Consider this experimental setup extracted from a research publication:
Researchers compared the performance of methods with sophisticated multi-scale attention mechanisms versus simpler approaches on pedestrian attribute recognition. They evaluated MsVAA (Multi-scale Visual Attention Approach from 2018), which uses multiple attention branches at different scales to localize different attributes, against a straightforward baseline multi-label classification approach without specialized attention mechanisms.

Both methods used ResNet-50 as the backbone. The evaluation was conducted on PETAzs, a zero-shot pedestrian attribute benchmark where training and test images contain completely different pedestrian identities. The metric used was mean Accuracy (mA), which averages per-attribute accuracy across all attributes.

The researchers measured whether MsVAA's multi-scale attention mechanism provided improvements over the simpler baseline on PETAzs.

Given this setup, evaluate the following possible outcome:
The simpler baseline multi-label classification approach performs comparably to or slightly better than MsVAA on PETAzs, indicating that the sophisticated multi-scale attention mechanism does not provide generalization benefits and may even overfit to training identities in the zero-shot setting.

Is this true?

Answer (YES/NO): YES